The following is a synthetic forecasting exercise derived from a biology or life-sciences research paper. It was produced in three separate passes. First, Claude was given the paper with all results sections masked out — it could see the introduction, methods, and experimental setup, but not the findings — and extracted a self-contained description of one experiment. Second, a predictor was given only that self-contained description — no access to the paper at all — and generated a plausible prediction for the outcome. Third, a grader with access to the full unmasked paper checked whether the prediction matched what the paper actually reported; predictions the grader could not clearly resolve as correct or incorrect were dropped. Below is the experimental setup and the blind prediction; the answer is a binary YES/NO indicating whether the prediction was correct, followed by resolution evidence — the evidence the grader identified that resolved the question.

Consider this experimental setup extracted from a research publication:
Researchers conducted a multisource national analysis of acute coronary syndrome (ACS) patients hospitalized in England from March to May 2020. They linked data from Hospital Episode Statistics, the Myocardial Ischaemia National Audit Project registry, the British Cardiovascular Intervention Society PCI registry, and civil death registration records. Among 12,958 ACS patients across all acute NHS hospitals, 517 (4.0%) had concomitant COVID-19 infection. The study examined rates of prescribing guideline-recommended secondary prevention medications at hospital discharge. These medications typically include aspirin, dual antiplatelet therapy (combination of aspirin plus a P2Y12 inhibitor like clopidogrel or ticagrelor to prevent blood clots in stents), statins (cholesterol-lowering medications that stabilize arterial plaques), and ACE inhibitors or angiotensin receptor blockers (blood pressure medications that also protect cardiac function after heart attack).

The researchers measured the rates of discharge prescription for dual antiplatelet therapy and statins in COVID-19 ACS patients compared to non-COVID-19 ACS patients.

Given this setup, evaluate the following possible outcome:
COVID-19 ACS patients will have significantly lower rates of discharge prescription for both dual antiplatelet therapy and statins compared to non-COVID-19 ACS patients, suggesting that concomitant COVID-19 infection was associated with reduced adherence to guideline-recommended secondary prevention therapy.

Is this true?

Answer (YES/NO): YES